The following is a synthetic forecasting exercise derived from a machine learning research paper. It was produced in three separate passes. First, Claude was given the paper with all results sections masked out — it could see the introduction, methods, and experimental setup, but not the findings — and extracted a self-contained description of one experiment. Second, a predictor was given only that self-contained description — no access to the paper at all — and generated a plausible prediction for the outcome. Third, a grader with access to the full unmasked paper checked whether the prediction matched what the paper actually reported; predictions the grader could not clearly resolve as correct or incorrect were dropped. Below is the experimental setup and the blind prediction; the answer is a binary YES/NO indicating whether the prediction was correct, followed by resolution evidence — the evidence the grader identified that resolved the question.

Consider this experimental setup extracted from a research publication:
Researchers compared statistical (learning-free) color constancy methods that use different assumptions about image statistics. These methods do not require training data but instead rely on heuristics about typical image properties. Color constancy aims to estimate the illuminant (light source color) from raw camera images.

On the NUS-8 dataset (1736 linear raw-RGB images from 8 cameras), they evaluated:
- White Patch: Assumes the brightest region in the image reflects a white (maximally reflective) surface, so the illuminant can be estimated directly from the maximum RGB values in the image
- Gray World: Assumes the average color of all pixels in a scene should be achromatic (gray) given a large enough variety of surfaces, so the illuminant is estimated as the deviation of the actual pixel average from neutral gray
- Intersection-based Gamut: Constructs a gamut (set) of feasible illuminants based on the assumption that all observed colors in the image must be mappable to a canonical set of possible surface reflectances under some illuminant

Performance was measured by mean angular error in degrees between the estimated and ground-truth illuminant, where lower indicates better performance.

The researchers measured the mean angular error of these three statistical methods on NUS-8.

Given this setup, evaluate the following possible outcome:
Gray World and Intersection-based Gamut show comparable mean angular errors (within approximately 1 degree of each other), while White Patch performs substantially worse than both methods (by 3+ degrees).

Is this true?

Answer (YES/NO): NO